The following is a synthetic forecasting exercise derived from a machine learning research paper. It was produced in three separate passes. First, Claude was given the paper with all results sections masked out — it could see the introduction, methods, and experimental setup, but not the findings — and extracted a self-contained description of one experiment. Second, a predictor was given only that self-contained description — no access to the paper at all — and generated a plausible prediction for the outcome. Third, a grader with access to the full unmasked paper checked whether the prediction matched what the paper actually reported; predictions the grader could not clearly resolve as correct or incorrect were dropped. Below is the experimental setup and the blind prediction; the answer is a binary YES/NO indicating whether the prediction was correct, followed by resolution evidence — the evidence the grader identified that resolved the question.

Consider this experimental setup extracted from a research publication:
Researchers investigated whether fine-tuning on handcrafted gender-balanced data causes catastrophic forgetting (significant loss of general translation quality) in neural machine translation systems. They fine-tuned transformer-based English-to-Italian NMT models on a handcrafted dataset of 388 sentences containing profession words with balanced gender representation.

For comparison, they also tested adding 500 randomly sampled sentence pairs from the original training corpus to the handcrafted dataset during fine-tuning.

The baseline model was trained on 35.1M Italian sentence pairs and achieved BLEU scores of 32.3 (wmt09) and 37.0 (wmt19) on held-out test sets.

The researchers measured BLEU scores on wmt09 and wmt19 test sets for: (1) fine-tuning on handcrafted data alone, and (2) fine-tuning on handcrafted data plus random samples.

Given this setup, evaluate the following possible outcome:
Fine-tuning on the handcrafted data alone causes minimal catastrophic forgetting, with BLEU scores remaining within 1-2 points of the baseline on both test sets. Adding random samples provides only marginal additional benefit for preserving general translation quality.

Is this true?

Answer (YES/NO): NO